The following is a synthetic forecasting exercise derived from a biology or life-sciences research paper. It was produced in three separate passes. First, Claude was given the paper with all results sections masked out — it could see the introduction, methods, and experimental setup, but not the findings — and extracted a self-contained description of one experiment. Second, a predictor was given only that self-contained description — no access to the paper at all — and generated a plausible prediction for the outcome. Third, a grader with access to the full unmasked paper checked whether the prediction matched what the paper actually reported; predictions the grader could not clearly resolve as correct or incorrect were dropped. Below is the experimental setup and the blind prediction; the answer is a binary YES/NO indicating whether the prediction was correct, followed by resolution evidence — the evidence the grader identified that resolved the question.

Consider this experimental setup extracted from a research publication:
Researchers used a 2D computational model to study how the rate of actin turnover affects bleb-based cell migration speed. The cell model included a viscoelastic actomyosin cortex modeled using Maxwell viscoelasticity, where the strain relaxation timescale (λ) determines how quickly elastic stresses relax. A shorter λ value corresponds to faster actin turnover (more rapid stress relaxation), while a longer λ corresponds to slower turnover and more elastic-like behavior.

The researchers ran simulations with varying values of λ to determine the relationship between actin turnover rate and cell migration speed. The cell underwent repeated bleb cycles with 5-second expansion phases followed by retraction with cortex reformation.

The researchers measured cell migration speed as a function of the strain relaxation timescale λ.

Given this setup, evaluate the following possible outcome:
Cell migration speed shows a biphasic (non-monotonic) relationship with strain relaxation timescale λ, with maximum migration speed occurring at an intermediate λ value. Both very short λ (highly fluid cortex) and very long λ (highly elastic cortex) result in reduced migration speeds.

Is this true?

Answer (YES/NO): NO